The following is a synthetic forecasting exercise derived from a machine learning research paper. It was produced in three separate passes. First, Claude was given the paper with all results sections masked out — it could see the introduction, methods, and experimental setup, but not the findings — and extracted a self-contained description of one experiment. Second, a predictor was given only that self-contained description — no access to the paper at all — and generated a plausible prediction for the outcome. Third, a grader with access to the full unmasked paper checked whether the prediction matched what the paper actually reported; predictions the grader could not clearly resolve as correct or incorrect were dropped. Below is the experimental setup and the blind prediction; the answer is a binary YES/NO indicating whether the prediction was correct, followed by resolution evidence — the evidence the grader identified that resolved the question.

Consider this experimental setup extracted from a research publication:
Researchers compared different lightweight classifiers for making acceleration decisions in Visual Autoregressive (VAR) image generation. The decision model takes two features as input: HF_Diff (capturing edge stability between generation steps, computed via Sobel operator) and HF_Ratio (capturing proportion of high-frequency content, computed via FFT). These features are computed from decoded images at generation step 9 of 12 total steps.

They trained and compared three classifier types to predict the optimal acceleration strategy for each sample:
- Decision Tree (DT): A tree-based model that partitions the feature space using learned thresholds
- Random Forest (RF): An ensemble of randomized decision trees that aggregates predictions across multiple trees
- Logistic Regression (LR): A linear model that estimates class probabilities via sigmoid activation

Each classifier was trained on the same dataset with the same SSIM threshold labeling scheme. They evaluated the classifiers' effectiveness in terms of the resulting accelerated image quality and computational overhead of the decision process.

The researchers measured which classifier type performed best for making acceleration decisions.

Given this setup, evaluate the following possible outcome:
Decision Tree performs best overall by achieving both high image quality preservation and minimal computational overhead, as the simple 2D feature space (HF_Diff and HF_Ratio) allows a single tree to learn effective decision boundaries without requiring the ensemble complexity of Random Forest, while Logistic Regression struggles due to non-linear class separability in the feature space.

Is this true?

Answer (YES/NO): NO